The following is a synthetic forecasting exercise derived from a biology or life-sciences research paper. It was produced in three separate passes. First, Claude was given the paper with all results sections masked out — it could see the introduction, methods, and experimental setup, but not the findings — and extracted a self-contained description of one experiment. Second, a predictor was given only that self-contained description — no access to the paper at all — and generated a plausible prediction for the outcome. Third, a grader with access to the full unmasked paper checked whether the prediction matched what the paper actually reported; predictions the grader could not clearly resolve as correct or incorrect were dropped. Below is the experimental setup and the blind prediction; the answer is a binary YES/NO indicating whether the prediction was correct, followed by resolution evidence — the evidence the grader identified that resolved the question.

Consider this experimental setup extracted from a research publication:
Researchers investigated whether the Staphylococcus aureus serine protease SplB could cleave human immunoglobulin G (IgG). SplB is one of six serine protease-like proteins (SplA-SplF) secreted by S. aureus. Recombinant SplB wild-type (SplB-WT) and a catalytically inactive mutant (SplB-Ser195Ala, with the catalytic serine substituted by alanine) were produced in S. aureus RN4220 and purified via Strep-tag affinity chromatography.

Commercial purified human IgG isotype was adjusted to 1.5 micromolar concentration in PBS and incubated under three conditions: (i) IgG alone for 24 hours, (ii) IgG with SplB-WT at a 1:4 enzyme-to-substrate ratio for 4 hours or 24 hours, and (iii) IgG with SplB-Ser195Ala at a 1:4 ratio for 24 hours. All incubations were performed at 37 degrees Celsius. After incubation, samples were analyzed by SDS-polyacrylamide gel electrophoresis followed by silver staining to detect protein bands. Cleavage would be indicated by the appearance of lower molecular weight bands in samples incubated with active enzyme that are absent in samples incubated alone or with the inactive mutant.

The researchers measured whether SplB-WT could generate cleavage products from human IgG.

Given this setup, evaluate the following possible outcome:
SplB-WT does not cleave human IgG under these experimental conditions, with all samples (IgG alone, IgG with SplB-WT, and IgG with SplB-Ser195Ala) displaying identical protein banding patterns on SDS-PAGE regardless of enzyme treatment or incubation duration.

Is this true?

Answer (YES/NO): NO